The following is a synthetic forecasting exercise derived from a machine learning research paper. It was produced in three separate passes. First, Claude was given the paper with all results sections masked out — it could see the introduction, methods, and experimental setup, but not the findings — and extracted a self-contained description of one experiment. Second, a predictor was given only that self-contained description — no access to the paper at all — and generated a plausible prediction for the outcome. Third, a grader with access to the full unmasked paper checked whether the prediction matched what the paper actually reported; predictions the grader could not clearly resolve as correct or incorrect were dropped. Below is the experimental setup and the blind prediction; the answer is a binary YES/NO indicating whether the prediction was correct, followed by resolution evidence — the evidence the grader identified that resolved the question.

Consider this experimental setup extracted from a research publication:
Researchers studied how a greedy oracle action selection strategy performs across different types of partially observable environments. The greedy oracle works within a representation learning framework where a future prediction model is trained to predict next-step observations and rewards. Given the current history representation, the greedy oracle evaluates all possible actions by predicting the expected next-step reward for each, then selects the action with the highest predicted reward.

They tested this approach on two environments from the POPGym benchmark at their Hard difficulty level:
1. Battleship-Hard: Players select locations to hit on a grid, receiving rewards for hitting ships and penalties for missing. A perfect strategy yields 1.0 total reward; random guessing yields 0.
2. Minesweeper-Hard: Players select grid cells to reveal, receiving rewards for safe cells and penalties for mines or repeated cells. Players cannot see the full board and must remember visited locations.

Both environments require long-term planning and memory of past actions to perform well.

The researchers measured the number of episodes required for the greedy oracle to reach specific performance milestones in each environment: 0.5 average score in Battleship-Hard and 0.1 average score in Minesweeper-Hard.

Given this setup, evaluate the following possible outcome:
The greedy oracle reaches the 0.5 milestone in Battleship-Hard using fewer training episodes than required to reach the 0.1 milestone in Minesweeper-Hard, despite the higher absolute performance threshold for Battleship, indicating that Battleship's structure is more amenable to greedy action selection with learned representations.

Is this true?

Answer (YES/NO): YES